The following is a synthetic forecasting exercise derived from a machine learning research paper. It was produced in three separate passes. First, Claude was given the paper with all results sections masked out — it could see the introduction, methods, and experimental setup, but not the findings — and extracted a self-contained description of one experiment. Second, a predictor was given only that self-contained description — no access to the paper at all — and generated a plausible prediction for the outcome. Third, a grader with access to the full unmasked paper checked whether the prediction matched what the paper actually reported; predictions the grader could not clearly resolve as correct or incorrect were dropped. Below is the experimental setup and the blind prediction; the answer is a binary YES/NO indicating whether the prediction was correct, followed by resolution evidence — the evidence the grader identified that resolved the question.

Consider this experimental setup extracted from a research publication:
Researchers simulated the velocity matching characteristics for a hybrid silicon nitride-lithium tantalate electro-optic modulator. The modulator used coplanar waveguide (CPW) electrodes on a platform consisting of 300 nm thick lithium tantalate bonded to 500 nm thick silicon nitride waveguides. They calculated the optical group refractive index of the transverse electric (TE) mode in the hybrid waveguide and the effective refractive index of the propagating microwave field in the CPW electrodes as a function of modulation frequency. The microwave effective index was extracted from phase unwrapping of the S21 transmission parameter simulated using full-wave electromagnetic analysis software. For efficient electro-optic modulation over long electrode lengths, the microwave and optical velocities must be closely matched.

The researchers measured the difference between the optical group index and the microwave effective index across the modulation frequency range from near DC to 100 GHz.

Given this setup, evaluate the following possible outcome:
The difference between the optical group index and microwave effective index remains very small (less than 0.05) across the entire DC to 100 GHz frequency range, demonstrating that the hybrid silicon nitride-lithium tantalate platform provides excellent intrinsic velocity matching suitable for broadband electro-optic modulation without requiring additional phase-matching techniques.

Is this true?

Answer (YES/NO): NO